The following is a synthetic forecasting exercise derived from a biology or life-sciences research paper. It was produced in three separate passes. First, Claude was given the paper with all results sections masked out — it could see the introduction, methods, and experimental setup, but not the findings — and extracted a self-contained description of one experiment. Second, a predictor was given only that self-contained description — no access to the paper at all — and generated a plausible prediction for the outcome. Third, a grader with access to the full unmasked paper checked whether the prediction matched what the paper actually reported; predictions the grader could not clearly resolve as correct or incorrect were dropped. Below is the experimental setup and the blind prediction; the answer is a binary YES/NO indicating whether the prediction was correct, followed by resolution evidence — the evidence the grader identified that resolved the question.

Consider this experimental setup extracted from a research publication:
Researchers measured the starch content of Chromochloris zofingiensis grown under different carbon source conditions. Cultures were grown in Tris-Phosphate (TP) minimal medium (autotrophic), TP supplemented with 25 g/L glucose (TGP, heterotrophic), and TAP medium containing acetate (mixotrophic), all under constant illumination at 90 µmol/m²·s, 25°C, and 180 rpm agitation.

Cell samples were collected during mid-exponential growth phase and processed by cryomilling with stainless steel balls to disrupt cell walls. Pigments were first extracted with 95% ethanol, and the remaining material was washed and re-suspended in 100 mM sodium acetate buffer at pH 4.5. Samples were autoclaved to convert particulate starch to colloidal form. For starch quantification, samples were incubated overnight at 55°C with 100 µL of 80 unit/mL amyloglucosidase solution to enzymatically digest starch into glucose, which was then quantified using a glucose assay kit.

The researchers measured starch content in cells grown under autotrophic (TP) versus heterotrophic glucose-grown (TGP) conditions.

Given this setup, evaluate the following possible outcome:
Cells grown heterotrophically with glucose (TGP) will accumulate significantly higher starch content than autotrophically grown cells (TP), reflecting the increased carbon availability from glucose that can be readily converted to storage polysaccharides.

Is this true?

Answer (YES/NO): YES